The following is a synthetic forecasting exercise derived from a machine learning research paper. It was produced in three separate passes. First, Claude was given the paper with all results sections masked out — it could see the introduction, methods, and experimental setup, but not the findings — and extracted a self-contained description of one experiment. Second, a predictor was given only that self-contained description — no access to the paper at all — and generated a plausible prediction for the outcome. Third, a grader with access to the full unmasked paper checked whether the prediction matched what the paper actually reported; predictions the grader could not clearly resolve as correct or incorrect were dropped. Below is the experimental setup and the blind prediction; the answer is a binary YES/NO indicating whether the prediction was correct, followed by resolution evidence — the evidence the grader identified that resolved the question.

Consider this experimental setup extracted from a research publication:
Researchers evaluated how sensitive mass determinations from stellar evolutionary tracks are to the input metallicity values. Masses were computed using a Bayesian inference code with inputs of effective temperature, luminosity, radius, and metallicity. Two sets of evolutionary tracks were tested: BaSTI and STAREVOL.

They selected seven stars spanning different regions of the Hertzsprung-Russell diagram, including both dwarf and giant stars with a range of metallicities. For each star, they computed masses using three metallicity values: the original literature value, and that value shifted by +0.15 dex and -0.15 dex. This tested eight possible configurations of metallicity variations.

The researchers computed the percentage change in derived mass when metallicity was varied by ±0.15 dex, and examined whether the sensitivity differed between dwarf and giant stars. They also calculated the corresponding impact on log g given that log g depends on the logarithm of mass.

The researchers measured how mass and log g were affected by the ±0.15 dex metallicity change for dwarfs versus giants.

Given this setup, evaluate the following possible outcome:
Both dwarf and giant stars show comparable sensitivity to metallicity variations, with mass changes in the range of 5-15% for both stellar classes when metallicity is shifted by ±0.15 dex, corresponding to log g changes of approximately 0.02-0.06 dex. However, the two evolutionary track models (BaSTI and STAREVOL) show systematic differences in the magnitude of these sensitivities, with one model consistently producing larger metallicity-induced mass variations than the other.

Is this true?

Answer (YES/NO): NO